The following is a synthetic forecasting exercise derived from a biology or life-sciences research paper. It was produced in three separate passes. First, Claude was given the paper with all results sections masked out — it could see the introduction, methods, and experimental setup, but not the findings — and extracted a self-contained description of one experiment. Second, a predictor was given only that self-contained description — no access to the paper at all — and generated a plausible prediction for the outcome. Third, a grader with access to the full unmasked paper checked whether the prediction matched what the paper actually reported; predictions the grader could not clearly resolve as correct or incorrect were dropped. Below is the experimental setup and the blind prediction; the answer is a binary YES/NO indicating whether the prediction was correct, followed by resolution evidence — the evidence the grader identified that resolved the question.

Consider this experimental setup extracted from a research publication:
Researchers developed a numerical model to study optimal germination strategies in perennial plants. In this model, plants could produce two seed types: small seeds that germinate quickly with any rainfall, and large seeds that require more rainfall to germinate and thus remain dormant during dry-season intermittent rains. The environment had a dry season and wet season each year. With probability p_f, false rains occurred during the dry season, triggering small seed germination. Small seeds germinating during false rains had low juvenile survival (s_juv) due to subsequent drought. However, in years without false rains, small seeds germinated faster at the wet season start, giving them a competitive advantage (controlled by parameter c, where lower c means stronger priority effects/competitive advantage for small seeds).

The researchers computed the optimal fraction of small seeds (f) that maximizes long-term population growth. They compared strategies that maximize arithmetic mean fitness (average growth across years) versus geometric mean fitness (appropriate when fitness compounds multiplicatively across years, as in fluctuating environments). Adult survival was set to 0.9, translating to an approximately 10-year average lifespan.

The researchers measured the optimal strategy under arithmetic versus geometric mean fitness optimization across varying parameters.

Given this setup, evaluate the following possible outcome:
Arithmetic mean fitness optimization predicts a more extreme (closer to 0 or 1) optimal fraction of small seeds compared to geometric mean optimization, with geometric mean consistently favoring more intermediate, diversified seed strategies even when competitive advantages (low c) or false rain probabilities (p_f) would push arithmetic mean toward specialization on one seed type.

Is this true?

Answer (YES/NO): NO